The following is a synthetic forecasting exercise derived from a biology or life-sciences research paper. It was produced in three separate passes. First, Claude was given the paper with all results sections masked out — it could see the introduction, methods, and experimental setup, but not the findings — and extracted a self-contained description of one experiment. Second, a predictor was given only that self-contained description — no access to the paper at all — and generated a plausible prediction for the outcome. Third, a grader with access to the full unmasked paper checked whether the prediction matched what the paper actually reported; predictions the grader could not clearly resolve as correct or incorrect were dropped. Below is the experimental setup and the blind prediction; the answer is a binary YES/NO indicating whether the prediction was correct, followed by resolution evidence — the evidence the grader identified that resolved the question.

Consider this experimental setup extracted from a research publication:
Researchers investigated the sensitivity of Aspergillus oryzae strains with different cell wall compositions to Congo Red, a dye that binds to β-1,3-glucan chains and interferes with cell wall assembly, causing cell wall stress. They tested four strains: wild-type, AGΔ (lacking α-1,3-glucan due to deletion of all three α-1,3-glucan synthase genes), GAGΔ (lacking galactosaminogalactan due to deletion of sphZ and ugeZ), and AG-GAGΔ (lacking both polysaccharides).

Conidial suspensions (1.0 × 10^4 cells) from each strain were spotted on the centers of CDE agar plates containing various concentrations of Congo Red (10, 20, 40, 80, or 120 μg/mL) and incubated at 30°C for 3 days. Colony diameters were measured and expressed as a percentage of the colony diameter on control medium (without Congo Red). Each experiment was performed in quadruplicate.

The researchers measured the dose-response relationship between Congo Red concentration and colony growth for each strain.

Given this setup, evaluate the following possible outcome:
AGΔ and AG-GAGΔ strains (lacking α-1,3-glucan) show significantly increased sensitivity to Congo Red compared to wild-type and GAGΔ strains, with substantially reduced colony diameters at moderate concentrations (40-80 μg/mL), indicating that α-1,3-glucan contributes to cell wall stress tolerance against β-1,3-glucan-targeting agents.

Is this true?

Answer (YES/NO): NO